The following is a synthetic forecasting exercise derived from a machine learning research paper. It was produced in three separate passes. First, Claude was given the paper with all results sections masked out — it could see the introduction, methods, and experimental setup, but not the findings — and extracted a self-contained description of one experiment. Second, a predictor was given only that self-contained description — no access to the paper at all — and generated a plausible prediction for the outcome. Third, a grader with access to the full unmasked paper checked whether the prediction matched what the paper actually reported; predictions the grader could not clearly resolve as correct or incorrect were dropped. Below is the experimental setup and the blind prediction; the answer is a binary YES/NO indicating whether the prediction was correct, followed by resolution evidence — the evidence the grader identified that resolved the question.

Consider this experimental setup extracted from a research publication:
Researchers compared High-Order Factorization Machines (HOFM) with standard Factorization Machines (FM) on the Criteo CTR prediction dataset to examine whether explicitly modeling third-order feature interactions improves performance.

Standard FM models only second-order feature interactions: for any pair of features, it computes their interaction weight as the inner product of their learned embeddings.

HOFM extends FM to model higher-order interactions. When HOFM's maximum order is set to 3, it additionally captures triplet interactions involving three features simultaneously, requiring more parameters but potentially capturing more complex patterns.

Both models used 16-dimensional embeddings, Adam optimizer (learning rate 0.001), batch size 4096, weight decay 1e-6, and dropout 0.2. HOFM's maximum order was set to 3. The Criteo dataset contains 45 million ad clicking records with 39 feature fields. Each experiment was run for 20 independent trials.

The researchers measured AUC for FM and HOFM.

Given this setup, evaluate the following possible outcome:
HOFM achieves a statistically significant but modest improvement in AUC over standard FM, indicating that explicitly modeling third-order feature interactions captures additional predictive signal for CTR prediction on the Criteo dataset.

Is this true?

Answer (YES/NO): YES